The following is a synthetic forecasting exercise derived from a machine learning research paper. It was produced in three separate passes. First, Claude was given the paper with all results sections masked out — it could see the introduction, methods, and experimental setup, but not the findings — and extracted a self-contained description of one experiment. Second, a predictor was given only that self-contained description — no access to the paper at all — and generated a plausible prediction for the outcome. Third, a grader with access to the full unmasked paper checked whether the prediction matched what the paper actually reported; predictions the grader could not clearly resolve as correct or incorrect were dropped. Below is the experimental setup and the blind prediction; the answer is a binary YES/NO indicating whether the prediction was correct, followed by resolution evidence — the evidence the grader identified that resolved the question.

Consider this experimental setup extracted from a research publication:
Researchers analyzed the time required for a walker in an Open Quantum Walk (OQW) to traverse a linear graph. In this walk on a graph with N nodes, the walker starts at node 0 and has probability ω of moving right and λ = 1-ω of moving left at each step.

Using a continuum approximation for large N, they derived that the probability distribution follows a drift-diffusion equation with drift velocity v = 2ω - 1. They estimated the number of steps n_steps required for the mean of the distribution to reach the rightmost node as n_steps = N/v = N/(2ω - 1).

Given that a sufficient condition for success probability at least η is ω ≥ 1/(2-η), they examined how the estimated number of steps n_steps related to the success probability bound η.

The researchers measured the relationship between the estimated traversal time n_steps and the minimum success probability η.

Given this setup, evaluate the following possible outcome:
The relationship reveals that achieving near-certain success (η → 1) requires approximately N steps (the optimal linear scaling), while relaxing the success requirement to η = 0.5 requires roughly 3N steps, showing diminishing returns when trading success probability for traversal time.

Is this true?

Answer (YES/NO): YES